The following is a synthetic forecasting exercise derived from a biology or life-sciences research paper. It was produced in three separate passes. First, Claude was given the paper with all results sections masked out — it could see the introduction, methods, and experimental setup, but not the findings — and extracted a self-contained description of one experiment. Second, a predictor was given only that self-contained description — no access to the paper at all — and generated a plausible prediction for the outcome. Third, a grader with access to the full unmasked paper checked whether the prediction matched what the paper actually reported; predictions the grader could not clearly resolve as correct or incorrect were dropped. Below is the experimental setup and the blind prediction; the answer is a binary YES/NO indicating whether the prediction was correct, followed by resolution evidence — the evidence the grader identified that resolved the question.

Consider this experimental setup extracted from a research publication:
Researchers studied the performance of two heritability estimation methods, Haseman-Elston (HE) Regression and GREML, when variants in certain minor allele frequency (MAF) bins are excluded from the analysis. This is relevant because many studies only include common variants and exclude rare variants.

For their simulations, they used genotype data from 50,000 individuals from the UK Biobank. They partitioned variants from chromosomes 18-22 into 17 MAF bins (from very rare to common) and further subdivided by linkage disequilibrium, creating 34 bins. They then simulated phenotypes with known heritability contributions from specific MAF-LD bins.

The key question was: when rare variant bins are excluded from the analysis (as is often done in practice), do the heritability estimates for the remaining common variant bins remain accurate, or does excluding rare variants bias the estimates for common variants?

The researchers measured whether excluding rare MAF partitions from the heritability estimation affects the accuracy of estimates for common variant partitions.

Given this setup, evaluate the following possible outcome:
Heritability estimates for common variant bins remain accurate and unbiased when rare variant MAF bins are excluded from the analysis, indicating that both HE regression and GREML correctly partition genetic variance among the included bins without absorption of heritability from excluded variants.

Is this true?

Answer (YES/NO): NO